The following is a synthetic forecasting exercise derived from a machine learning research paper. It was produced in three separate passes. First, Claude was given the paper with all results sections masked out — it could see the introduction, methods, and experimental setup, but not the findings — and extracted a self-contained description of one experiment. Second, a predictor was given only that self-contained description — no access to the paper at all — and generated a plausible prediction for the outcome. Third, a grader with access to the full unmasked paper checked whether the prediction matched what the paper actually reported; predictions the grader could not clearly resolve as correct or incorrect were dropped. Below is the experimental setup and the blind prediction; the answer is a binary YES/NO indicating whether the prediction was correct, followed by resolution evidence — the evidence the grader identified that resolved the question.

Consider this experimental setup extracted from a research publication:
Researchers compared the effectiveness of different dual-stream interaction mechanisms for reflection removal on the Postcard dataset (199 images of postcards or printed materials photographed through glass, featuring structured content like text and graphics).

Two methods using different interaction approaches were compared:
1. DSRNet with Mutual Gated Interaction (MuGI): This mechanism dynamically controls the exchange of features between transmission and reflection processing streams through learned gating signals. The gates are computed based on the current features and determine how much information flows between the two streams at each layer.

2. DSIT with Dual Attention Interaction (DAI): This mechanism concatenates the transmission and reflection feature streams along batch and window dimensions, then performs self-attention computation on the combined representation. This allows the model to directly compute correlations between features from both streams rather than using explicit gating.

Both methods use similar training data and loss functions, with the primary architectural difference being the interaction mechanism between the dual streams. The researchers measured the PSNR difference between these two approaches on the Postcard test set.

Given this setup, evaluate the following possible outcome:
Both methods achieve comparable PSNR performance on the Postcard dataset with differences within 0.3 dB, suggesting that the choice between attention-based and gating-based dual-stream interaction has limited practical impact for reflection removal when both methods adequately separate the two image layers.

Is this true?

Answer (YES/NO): NO